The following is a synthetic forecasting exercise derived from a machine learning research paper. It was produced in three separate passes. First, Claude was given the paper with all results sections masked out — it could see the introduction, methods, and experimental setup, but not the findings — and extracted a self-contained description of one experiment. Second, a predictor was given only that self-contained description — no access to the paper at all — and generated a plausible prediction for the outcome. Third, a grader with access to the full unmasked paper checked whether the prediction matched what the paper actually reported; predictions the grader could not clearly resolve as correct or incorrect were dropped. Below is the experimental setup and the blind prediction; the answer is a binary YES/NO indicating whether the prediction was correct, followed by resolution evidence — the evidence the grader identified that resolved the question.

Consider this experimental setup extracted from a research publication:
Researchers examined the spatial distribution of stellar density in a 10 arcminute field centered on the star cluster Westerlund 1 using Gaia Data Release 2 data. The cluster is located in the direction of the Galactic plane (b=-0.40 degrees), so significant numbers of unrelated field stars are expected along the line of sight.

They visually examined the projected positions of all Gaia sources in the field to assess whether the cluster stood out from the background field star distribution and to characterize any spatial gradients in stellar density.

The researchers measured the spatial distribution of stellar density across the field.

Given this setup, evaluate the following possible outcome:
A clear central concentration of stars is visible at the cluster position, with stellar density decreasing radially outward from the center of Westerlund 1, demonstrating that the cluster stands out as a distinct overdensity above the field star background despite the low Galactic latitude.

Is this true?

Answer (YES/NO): YES